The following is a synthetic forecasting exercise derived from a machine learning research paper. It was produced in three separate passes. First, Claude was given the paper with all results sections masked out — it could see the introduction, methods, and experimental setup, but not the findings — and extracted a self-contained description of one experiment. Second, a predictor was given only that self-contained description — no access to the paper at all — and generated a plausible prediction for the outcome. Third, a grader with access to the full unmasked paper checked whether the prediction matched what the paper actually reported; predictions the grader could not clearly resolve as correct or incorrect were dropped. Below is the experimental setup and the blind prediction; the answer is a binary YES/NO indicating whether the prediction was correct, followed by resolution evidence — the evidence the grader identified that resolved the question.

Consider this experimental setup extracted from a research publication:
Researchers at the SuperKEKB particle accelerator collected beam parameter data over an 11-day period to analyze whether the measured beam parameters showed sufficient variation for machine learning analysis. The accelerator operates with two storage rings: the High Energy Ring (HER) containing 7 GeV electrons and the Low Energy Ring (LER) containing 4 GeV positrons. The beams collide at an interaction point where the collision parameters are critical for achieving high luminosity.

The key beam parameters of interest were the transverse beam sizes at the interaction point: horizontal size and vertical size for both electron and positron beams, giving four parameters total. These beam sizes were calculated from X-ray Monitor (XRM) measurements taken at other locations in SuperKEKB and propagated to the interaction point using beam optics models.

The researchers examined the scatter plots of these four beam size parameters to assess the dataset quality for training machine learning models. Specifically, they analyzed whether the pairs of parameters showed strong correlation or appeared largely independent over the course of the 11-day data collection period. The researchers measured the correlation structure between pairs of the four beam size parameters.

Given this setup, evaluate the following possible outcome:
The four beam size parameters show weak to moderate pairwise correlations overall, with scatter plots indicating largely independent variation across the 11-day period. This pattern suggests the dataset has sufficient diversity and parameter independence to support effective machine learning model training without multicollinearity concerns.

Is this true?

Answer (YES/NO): YES